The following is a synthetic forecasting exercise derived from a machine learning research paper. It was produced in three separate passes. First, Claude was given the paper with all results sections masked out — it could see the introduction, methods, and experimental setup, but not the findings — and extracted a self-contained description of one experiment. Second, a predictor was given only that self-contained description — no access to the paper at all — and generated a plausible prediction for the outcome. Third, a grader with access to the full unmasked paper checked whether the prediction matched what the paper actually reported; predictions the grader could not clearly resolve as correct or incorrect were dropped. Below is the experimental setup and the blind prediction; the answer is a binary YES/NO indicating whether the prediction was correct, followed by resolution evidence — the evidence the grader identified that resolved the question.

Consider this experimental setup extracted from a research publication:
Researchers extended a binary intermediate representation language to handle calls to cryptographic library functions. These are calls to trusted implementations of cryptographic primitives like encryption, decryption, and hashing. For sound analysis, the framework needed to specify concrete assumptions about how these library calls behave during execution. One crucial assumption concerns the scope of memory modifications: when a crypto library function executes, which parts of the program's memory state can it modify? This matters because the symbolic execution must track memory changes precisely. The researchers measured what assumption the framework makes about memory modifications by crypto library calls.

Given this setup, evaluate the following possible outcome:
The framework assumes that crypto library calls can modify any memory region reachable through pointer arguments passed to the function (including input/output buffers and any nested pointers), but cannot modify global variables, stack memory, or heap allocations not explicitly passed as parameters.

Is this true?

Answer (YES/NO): NO